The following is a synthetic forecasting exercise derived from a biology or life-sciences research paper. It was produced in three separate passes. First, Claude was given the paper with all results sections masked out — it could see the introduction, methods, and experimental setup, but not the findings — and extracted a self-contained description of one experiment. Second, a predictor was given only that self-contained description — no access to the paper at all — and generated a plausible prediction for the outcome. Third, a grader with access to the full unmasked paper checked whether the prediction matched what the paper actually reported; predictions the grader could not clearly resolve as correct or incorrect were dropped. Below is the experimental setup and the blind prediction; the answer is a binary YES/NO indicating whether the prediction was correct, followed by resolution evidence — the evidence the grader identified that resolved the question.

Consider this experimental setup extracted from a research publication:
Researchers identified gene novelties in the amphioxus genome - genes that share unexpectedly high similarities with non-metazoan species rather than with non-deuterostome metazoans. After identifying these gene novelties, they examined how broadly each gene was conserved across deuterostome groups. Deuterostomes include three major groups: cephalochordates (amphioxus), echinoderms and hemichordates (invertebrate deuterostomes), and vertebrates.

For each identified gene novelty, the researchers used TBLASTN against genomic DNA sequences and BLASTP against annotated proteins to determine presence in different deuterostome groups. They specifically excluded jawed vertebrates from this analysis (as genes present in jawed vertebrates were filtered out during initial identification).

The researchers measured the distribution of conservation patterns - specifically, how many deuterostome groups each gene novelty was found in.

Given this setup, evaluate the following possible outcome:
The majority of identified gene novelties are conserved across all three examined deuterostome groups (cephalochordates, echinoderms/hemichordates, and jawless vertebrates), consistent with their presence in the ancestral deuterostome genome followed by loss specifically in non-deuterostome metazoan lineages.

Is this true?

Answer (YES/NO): NO